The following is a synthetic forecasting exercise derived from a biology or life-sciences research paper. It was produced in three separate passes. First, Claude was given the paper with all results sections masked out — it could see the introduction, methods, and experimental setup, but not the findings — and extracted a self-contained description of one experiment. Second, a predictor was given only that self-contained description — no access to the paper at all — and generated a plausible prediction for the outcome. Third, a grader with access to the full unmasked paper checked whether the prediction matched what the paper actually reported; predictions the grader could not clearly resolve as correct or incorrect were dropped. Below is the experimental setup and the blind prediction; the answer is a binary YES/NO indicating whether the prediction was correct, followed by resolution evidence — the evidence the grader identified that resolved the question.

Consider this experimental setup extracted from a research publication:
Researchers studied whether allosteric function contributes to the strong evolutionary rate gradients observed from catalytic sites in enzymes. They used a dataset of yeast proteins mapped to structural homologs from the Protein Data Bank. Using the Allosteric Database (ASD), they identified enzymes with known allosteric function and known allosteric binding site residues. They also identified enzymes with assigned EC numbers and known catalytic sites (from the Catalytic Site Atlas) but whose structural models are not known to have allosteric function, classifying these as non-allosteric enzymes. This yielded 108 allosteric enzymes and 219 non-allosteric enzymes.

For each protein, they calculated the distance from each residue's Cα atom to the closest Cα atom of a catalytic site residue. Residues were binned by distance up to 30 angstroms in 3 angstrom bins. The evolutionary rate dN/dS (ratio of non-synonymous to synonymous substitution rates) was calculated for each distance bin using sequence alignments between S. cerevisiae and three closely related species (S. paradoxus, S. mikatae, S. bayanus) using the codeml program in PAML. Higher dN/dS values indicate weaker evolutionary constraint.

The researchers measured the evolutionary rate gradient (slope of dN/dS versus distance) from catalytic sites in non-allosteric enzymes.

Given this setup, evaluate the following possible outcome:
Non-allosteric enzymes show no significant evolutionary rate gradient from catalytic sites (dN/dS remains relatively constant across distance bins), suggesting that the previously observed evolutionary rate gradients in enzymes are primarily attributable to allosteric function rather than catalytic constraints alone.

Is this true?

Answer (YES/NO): NO